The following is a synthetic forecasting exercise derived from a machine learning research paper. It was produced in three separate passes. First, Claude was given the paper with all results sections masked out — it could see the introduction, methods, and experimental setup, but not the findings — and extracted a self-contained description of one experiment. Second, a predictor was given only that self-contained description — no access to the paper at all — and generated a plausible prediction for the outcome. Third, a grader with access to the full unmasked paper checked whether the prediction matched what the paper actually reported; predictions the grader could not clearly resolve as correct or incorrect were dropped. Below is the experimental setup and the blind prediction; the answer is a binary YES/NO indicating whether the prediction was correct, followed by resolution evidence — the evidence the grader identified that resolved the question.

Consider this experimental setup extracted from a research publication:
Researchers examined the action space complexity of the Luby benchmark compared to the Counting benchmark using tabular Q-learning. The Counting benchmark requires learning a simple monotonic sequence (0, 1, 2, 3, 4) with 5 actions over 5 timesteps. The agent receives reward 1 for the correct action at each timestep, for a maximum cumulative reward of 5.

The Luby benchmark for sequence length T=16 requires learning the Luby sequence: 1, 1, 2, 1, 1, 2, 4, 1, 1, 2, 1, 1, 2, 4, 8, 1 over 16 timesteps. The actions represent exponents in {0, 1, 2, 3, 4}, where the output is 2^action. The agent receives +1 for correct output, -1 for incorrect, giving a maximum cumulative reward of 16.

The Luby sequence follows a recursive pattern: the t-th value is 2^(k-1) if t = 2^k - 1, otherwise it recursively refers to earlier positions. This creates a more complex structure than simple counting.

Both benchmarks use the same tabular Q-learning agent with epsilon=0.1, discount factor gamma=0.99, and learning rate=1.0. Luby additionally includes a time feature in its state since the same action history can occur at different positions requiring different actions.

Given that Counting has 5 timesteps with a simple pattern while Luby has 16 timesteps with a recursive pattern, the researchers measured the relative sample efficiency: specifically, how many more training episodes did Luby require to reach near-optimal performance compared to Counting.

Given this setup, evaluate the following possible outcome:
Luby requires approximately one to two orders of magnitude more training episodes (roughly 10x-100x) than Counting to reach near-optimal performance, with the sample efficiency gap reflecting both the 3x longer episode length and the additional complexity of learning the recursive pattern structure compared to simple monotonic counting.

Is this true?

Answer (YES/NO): NO